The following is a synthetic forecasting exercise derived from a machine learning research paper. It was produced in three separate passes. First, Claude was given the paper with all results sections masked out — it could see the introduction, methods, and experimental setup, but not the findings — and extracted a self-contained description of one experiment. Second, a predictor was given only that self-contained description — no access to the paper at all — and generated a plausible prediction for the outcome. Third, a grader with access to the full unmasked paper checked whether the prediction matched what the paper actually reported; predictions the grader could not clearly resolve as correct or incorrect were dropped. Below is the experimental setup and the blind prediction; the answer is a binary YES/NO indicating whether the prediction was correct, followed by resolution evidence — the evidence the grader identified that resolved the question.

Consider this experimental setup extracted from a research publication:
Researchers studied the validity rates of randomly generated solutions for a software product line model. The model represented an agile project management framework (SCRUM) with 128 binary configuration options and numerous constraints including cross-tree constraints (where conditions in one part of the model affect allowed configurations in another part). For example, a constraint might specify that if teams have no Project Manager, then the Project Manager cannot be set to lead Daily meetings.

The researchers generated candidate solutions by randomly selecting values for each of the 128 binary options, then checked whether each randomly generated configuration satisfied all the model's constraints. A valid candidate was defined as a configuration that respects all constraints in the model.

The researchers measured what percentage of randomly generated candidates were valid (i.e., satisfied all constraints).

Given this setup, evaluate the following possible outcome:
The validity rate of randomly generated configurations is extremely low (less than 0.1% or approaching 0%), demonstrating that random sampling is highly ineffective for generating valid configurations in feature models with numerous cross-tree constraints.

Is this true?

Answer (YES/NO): NO